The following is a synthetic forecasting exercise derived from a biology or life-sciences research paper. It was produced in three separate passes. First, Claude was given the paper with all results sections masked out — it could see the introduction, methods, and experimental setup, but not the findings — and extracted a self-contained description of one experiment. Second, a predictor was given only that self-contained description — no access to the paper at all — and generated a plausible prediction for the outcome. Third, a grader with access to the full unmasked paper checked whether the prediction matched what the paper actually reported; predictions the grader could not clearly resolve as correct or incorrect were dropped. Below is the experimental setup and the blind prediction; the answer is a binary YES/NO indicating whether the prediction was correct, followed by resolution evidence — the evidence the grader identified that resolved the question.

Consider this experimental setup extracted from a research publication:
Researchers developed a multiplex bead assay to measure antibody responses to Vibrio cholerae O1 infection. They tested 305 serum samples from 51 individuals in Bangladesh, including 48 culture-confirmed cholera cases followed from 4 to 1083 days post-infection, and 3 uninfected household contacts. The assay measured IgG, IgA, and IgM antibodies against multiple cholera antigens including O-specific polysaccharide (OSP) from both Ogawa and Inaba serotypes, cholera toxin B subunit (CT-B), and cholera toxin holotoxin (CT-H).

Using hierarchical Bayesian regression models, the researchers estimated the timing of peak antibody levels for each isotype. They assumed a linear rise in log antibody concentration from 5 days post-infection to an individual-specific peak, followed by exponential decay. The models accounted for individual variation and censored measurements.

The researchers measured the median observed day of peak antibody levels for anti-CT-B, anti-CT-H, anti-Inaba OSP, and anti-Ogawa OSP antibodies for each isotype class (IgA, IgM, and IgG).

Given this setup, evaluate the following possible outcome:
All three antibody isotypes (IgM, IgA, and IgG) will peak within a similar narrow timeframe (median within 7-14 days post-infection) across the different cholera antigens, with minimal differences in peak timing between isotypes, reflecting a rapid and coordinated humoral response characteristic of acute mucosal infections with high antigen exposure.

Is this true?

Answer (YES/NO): NO